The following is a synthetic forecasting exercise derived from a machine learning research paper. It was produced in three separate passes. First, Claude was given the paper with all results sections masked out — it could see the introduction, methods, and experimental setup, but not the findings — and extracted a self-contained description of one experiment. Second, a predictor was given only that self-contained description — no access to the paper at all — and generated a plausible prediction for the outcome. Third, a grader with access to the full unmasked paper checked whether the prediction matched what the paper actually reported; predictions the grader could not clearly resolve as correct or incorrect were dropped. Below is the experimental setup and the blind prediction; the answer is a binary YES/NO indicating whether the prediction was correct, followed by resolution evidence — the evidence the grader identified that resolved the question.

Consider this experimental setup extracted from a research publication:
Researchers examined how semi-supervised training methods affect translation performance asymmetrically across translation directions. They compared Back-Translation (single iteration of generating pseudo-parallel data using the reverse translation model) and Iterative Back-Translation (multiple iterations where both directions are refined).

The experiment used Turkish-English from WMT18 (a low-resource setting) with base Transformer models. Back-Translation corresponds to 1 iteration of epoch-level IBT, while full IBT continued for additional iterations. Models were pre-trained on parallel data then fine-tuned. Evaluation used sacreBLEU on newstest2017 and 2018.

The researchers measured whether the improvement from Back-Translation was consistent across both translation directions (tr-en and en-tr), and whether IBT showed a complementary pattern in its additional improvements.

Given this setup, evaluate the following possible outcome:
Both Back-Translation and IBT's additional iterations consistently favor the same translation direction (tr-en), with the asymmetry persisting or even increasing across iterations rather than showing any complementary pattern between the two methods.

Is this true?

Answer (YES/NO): NO